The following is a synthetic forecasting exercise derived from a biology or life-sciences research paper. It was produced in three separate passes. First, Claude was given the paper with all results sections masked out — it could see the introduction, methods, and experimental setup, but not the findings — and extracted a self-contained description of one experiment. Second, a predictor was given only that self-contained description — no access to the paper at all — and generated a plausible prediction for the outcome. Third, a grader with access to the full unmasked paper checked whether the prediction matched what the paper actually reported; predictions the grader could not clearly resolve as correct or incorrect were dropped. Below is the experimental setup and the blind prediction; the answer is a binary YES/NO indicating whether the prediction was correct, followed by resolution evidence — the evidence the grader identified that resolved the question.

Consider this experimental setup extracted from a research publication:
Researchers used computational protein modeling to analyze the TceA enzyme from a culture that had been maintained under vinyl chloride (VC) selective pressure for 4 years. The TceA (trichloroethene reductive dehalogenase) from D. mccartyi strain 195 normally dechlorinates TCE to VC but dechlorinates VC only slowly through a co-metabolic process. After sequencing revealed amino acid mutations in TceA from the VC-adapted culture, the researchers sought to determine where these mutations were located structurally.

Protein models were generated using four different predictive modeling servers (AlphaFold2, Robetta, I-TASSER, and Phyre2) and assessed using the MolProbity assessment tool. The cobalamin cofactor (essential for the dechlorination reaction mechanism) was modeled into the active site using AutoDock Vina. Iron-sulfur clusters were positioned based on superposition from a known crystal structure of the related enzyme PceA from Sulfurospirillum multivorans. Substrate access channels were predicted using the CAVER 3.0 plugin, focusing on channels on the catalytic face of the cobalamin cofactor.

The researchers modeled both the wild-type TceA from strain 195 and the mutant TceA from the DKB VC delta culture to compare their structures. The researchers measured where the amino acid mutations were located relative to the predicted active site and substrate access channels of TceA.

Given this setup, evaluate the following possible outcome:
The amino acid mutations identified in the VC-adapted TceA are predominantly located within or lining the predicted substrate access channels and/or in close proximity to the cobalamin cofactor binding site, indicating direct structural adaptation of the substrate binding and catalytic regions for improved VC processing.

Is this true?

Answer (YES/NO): NO